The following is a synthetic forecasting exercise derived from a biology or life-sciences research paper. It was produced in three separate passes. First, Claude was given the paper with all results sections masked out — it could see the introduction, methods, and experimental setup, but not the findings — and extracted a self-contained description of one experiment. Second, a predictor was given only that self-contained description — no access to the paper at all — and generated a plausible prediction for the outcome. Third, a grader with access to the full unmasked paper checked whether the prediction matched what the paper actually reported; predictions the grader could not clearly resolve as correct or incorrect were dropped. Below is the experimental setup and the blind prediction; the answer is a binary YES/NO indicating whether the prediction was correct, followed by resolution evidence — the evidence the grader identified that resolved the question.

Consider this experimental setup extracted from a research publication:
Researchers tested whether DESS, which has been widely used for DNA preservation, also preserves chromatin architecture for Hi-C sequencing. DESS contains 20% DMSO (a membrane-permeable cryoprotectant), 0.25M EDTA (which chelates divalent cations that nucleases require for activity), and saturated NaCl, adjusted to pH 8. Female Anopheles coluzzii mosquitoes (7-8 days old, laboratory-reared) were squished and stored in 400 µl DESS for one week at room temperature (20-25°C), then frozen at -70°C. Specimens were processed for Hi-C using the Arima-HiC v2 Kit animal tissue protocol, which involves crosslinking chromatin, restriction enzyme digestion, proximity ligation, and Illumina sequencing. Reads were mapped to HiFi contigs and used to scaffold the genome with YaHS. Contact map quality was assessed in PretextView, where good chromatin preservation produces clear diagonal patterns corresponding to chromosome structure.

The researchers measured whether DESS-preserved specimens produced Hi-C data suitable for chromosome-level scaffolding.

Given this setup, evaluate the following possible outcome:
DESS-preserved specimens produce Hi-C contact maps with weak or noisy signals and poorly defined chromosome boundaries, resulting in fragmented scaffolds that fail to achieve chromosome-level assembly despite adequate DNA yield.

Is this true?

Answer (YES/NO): NO